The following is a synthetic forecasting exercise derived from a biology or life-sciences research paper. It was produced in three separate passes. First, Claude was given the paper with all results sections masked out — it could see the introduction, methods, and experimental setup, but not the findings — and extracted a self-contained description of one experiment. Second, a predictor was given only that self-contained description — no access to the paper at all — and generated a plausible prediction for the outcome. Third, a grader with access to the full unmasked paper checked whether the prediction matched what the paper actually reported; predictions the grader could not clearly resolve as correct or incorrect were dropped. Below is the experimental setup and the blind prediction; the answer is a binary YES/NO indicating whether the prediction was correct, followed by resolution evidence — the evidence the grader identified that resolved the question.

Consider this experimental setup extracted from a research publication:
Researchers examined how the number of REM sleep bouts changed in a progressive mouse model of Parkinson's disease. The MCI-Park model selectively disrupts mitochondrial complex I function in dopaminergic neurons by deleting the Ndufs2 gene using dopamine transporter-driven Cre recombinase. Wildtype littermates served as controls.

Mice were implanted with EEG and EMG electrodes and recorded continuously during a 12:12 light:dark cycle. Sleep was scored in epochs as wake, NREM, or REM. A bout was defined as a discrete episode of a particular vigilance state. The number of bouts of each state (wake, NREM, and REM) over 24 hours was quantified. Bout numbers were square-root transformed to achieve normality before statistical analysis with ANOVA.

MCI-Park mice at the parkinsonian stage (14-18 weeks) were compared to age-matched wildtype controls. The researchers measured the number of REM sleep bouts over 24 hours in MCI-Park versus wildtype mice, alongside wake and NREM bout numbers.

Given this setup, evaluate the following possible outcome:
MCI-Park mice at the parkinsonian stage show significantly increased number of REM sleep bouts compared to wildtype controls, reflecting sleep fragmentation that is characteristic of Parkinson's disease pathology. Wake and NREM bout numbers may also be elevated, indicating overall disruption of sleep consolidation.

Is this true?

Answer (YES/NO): NO